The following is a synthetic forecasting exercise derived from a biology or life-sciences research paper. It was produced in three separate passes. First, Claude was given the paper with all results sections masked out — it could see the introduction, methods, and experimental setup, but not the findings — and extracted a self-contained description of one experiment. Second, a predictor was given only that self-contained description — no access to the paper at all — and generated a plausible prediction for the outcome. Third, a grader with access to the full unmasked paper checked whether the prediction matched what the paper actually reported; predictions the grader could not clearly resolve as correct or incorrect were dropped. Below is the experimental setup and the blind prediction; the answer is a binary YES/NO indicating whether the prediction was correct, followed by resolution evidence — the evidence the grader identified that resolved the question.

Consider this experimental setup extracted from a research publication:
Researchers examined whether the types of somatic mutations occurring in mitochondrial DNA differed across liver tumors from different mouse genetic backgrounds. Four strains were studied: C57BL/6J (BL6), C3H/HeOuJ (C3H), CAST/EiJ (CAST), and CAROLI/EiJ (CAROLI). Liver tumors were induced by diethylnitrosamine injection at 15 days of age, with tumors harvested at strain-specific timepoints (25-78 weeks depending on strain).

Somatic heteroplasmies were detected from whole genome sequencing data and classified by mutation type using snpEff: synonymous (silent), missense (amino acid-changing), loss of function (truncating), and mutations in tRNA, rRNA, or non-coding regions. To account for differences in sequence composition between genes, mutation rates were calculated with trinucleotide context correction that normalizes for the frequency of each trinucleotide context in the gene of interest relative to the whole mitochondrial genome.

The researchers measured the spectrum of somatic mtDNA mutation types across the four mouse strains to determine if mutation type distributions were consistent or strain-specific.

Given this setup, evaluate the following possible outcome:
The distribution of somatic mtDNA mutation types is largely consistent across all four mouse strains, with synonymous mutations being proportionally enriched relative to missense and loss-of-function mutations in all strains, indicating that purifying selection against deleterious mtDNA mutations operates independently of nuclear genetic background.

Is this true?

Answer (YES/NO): NO